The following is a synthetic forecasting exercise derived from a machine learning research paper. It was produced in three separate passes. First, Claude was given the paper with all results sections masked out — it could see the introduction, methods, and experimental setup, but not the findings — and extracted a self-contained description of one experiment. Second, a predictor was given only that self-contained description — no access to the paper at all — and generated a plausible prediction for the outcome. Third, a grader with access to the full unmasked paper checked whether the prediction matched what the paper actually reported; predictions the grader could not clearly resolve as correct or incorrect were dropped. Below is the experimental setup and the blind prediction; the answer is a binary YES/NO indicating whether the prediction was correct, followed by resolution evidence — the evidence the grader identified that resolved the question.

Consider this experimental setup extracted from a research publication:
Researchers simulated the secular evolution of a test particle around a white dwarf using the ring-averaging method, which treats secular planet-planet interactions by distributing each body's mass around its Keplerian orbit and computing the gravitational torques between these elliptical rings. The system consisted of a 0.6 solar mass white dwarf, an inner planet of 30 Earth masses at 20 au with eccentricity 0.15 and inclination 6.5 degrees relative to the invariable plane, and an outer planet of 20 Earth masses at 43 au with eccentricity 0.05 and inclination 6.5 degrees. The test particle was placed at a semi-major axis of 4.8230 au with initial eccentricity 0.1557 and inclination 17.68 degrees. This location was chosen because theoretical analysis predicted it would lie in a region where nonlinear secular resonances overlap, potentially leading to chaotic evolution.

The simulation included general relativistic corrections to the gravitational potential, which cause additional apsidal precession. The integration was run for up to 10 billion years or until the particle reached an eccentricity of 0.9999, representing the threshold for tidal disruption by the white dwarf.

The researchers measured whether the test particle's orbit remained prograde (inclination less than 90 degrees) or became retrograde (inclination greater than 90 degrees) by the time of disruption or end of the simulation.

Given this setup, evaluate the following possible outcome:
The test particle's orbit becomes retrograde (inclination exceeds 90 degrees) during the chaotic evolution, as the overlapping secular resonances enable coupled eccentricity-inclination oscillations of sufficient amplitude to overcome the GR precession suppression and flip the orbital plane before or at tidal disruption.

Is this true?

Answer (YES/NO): YES